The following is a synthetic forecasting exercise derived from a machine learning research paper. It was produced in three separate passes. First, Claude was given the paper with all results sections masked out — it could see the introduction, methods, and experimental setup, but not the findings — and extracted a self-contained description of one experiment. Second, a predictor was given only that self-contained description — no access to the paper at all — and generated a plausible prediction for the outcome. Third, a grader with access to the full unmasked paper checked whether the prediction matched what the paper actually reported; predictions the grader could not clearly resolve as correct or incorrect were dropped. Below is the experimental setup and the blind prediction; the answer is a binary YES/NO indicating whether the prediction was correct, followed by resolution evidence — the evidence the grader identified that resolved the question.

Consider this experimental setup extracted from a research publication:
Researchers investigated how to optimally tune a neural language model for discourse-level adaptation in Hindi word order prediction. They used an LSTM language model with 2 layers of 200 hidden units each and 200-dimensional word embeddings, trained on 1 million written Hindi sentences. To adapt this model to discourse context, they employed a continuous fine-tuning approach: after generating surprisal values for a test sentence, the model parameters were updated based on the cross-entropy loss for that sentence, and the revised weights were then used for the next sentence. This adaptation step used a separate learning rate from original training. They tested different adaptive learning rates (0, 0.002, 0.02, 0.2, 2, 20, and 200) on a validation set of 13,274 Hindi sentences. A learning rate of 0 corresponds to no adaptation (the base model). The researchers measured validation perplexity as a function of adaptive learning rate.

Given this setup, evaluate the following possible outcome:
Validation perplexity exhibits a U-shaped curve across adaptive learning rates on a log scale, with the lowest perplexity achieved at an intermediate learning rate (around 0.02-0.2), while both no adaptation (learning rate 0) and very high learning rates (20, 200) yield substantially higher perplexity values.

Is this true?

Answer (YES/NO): NO